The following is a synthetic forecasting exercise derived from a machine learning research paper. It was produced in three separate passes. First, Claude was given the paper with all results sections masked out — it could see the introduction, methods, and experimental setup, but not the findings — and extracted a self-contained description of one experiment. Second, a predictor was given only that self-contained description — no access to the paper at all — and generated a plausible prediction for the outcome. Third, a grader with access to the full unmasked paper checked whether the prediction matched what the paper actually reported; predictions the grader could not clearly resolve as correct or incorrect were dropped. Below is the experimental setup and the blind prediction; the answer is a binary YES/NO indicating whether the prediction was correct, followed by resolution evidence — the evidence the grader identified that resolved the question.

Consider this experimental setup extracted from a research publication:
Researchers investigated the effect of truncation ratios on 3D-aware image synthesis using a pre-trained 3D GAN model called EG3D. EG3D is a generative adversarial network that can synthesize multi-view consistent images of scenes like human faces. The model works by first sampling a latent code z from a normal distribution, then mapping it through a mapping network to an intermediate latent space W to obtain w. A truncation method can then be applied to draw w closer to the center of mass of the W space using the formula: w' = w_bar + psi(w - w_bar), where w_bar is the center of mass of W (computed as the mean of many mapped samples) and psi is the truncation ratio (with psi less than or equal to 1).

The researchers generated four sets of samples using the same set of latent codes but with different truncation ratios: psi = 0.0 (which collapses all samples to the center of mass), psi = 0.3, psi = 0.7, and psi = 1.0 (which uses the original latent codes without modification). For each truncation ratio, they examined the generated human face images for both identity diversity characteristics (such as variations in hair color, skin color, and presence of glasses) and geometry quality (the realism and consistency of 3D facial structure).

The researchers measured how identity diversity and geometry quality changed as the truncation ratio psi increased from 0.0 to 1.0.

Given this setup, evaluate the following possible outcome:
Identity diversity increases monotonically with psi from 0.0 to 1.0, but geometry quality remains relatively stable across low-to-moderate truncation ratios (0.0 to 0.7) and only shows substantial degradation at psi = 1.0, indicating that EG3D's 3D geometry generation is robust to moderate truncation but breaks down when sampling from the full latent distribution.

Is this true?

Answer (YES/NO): NO